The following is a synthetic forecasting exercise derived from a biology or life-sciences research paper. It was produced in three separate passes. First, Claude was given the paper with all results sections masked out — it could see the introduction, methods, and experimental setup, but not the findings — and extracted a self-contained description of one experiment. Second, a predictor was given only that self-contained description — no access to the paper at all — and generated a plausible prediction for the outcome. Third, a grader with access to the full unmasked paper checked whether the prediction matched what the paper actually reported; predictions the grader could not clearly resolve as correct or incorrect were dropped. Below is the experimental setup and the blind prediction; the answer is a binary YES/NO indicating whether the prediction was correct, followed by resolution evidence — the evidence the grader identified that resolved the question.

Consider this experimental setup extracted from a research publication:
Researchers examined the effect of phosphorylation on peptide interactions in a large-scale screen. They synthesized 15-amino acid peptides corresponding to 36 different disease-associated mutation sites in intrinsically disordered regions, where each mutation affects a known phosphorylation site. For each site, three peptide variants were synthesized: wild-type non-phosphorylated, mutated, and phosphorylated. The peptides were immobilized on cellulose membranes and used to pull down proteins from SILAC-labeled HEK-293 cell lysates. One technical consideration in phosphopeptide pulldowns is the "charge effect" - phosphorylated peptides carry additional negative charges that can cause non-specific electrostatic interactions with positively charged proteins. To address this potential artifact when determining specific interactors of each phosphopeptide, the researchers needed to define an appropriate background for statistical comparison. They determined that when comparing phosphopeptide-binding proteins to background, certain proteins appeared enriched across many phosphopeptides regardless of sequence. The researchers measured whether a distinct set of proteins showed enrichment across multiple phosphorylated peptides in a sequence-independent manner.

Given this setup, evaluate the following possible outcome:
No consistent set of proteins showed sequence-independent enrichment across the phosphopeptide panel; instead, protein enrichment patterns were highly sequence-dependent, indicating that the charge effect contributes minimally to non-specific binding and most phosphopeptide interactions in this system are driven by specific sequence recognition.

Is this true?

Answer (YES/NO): NO